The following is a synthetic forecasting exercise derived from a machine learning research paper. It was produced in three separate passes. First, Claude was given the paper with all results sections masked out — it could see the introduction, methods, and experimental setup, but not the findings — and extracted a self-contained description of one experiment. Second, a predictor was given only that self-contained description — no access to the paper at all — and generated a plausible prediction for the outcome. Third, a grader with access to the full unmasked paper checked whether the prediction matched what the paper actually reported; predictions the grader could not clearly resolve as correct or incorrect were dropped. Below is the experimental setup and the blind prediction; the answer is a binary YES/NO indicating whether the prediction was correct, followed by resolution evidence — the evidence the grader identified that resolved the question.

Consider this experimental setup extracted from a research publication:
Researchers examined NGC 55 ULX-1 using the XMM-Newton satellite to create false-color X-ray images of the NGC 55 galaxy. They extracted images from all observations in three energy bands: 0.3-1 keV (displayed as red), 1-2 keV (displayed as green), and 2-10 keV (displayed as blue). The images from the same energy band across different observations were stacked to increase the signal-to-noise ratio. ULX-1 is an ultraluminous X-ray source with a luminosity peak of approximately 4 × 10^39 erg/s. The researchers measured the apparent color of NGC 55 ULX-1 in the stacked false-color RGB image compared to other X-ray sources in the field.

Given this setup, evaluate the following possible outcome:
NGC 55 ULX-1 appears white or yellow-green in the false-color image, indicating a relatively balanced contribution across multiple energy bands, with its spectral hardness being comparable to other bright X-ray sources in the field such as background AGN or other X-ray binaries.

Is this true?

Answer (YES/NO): NO